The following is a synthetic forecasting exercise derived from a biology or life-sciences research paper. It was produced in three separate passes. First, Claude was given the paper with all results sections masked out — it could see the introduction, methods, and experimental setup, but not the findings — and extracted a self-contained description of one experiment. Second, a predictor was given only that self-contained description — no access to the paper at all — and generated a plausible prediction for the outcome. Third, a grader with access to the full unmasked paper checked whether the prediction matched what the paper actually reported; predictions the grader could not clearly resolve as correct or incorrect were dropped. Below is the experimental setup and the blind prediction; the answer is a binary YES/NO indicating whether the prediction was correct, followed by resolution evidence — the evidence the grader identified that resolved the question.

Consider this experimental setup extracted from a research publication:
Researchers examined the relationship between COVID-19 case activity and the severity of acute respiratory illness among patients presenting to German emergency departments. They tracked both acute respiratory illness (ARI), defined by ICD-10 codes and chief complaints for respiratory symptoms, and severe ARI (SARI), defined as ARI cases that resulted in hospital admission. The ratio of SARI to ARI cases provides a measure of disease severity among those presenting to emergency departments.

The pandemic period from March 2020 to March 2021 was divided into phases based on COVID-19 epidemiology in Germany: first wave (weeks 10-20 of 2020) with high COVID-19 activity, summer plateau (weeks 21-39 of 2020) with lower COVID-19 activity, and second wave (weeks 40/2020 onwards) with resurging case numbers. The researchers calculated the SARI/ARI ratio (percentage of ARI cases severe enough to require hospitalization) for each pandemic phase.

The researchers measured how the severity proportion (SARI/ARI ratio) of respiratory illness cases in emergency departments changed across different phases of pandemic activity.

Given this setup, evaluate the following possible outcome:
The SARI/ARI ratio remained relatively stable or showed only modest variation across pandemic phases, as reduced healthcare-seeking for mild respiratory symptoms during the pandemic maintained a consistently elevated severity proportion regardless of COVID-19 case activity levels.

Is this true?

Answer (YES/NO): NO